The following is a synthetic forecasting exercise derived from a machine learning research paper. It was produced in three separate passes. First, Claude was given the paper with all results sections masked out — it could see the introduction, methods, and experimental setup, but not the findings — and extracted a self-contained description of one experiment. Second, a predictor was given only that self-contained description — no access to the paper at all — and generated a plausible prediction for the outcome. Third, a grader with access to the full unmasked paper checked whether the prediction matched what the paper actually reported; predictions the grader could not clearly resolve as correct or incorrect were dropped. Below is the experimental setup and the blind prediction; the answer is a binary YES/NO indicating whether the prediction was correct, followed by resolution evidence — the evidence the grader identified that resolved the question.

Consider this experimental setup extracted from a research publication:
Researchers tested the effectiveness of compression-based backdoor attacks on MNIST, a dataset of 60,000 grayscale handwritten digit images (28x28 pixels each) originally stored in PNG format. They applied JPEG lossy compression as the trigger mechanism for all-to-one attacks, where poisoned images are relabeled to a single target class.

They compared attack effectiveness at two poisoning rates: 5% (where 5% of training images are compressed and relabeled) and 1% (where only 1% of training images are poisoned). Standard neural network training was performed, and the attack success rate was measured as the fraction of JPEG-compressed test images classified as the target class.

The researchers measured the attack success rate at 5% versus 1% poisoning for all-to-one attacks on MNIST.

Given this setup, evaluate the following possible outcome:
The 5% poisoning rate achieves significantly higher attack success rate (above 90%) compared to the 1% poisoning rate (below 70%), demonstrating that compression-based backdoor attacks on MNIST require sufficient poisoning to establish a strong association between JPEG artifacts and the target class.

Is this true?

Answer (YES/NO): NO